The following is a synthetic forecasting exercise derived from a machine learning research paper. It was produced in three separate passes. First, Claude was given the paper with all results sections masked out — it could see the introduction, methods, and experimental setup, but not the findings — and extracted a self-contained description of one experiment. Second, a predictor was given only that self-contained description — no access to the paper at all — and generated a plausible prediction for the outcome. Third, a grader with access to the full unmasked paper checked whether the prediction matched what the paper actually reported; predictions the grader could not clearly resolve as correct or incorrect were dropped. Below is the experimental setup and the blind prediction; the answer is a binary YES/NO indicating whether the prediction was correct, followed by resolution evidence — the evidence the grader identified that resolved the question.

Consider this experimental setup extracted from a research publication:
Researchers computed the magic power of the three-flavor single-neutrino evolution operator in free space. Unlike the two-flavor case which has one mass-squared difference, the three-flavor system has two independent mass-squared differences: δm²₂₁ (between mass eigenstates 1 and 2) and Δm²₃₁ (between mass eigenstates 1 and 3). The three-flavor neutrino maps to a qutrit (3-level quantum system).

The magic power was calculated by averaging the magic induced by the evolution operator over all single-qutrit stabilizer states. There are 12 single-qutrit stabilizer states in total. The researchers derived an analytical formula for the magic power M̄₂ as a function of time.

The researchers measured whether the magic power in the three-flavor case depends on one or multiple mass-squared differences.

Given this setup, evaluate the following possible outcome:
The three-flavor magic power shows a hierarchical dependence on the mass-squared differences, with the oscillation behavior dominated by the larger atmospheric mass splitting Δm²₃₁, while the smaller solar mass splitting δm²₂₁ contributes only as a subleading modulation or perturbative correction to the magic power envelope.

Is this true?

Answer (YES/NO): NO